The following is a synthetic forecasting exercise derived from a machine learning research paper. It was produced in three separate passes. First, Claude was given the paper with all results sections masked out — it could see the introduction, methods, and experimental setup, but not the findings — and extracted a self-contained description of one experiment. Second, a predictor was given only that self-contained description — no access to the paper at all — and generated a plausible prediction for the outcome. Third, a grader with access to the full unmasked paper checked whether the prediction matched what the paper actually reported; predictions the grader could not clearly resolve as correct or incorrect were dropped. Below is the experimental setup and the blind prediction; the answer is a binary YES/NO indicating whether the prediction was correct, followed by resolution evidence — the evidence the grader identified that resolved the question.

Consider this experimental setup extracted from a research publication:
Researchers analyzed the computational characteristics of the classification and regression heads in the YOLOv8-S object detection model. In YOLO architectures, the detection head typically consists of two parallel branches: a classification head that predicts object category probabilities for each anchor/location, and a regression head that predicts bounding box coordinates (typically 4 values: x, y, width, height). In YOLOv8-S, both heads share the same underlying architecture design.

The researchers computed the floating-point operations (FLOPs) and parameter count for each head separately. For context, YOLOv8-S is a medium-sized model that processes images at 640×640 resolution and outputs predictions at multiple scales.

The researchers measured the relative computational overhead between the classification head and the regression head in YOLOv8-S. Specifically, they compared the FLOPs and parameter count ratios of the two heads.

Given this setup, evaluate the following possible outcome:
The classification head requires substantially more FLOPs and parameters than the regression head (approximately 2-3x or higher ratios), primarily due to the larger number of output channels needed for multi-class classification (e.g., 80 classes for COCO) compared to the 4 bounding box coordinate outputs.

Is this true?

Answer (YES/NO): YES